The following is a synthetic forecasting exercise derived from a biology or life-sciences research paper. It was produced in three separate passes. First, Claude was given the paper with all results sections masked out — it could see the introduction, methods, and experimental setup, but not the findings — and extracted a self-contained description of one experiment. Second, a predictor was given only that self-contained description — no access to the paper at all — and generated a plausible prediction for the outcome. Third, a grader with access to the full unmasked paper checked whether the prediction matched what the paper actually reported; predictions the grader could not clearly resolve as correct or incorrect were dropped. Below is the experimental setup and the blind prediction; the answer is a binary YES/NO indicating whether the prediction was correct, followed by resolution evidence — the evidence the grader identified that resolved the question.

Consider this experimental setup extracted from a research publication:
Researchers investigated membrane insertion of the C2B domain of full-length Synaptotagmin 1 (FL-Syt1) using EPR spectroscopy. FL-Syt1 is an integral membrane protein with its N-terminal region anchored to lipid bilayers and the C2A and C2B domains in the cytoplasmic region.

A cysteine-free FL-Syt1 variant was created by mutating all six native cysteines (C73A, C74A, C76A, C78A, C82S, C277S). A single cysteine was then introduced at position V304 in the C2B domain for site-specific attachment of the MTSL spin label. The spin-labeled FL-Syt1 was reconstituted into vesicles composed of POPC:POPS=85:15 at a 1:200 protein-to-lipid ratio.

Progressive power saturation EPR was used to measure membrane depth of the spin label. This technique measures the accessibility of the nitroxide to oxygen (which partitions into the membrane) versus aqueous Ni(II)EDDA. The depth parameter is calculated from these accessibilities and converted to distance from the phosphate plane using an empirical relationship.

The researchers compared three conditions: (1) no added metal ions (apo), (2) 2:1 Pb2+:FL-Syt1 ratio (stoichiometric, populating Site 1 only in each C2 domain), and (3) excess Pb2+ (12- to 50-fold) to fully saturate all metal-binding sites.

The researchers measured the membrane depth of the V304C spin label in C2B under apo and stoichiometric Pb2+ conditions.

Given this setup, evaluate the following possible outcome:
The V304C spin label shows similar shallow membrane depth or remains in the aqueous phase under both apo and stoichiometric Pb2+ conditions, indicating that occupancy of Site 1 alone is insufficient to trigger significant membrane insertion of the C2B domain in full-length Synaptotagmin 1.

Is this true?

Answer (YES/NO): NO